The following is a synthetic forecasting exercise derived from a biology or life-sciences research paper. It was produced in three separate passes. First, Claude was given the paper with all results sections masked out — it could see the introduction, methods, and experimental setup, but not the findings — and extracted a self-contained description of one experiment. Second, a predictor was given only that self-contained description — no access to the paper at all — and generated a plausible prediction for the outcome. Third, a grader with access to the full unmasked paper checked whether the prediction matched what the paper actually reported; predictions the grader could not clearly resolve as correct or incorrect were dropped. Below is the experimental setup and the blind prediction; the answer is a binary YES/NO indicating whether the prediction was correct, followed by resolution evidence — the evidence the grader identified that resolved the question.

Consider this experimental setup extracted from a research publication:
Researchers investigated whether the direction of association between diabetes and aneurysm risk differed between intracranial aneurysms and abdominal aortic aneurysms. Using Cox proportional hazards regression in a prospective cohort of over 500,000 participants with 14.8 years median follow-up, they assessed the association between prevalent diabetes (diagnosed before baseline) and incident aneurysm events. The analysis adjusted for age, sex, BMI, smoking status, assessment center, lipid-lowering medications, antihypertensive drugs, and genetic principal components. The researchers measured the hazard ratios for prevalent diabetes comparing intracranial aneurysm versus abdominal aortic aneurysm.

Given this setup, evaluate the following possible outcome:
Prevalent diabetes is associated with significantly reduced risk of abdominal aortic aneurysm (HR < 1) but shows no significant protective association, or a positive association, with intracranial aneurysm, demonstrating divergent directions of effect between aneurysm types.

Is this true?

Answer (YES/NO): NO